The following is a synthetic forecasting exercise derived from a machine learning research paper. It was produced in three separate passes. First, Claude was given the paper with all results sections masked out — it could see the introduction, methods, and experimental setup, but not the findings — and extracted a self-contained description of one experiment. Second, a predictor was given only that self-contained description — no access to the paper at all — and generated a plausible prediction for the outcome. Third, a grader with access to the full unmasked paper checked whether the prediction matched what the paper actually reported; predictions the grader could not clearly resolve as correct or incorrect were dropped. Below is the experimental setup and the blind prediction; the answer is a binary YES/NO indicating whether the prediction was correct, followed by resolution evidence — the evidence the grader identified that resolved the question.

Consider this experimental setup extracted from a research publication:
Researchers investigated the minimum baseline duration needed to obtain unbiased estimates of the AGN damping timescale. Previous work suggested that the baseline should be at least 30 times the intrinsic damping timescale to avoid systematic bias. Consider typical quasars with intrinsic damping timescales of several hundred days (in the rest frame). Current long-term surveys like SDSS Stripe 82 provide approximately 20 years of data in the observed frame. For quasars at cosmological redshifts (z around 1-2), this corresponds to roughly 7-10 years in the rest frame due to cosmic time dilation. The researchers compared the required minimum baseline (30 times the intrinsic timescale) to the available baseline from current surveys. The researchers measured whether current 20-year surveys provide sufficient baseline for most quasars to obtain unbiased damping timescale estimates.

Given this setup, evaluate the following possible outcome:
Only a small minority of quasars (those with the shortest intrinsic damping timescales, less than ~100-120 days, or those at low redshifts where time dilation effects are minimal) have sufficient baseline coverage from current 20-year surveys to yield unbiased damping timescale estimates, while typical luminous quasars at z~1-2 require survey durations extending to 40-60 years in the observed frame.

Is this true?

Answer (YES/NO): NO